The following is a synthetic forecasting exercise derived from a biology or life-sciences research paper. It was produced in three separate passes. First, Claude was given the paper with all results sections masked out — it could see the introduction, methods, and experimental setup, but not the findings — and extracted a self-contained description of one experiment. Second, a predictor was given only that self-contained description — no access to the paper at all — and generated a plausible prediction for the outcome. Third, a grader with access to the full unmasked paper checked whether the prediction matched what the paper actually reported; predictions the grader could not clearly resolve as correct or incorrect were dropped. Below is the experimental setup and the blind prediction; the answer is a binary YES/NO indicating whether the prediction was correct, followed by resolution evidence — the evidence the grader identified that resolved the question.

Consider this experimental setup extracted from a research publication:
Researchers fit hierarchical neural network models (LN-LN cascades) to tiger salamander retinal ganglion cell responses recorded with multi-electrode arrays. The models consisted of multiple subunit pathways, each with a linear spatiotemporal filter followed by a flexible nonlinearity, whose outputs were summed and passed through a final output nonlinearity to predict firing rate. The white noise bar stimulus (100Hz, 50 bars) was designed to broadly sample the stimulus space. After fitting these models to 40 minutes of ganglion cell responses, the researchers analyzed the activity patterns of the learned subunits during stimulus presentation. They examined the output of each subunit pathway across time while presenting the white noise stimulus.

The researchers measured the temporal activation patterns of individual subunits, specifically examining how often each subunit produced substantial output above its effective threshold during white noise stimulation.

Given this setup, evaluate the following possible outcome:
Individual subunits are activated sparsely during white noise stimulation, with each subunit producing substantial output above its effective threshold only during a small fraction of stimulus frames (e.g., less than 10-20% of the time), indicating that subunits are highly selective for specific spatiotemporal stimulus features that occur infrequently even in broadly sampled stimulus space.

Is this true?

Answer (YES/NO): YES